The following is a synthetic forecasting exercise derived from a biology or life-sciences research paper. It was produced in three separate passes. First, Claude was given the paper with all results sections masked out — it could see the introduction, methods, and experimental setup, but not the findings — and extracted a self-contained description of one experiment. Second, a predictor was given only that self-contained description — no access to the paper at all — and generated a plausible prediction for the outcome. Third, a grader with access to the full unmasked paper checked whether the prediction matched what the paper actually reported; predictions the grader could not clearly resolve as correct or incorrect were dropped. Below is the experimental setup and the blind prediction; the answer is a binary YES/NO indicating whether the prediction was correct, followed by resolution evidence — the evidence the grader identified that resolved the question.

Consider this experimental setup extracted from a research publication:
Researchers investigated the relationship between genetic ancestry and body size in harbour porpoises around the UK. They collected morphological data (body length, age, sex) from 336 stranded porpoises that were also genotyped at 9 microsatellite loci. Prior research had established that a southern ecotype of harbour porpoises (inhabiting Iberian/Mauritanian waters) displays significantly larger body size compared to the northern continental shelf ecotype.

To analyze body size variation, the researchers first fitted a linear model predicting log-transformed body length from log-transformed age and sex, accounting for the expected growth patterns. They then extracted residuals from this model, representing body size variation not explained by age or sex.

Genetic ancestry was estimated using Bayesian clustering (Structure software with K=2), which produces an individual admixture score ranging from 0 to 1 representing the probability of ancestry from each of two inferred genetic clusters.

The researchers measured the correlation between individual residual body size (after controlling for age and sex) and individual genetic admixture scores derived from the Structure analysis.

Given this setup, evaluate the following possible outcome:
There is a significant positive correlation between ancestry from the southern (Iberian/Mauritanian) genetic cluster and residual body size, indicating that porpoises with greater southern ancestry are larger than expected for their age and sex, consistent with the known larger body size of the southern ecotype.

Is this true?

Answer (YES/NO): YES